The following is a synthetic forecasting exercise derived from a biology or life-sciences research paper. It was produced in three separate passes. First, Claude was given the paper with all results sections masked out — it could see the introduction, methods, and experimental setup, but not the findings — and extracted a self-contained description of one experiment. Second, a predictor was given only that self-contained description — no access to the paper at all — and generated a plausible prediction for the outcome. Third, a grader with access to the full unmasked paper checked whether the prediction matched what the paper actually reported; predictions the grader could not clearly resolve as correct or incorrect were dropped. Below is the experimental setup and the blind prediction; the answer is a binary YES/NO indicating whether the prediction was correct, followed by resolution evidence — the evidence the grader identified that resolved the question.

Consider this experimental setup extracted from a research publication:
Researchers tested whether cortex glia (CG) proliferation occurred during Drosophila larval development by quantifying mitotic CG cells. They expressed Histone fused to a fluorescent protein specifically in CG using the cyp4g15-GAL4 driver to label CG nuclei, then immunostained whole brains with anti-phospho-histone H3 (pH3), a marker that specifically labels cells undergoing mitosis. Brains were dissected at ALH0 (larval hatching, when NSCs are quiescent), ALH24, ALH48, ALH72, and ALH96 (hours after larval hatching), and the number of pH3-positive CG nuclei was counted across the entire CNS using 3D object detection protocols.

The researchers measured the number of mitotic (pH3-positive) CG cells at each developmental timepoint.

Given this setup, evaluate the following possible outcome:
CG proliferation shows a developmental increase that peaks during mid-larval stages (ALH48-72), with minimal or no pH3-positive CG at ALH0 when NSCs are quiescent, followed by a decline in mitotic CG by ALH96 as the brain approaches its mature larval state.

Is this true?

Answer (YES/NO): YES